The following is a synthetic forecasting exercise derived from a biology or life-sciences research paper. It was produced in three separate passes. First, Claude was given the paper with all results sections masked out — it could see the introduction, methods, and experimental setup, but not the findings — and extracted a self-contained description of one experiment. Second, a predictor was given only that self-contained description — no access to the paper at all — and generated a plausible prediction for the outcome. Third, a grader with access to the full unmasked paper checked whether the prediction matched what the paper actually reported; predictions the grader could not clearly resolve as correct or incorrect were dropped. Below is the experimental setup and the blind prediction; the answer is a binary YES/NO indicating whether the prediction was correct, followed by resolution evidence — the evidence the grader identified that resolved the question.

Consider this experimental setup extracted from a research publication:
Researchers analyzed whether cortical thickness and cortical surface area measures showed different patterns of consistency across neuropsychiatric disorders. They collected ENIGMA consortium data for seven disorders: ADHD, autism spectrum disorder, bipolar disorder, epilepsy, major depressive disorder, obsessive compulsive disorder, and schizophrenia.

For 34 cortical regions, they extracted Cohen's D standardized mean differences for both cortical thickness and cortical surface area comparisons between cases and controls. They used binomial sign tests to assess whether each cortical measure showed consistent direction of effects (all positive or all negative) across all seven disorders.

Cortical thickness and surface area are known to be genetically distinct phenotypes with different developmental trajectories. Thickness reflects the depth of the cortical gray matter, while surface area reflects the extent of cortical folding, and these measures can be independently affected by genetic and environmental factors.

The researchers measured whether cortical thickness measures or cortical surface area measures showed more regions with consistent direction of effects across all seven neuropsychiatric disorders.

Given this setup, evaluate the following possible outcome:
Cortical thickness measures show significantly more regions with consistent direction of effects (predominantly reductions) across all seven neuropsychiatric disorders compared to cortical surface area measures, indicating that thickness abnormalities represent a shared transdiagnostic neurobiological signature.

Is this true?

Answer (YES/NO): YES